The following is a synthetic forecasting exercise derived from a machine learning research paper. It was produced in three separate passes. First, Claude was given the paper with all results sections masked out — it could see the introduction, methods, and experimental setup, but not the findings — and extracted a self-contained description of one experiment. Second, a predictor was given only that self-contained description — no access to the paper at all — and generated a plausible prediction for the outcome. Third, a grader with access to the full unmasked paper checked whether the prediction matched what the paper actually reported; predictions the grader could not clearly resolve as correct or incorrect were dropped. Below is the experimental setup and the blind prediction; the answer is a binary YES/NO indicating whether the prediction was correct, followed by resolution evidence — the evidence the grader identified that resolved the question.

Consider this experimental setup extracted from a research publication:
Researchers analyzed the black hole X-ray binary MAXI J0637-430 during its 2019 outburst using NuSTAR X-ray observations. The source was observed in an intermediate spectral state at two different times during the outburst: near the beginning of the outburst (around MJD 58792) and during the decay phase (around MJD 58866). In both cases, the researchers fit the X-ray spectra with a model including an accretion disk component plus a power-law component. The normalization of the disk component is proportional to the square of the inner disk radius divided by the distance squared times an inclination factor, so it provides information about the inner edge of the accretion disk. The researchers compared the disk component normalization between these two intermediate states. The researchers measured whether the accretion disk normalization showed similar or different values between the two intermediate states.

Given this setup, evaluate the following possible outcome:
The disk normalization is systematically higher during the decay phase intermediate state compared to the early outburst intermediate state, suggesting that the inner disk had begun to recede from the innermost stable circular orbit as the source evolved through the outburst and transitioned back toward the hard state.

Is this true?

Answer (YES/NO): YES